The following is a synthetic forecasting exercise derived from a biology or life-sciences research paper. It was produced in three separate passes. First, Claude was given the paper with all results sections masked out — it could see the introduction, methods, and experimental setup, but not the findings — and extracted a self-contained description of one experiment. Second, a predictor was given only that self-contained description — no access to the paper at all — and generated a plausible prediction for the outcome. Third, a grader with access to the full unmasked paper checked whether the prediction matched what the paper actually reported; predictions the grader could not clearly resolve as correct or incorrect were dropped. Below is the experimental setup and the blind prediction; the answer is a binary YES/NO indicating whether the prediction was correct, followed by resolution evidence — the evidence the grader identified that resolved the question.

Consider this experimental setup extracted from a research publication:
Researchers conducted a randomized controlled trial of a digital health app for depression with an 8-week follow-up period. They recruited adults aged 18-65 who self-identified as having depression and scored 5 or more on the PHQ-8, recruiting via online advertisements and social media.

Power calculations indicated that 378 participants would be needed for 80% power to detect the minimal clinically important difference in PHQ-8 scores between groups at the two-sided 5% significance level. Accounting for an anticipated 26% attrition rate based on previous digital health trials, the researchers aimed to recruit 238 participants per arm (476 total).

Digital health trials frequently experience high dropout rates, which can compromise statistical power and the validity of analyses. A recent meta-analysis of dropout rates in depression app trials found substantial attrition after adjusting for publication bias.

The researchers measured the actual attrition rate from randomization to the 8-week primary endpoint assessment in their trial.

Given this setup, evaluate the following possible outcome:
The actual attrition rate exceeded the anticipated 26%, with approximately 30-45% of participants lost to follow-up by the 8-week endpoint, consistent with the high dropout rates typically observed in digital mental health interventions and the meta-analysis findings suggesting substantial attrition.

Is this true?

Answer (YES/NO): NO